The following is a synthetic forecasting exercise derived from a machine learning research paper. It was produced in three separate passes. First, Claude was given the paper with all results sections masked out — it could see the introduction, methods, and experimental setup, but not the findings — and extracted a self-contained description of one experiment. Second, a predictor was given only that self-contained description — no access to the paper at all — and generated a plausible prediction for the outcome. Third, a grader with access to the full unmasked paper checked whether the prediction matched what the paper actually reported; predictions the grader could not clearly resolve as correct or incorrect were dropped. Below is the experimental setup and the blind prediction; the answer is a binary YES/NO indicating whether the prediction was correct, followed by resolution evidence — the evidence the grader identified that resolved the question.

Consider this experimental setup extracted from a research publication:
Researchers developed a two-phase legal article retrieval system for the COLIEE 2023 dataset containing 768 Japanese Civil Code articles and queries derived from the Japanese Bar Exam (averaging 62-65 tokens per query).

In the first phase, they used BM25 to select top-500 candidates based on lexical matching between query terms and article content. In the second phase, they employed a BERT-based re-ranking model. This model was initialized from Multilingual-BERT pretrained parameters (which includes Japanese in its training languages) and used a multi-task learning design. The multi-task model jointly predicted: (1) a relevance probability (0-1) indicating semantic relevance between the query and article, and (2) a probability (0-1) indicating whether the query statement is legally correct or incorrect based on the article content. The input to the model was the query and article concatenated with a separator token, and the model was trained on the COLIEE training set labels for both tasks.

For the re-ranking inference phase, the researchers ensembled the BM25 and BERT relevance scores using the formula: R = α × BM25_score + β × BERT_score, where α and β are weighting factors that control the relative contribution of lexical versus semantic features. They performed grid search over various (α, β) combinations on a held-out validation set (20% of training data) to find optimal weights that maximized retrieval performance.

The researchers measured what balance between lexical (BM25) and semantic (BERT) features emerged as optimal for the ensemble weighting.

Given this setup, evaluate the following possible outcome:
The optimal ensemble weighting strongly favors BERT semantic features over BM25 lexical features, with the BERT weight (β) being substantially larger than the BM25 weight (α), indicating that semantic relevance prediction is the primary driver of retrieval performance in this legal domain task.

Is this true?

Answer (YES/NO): YES